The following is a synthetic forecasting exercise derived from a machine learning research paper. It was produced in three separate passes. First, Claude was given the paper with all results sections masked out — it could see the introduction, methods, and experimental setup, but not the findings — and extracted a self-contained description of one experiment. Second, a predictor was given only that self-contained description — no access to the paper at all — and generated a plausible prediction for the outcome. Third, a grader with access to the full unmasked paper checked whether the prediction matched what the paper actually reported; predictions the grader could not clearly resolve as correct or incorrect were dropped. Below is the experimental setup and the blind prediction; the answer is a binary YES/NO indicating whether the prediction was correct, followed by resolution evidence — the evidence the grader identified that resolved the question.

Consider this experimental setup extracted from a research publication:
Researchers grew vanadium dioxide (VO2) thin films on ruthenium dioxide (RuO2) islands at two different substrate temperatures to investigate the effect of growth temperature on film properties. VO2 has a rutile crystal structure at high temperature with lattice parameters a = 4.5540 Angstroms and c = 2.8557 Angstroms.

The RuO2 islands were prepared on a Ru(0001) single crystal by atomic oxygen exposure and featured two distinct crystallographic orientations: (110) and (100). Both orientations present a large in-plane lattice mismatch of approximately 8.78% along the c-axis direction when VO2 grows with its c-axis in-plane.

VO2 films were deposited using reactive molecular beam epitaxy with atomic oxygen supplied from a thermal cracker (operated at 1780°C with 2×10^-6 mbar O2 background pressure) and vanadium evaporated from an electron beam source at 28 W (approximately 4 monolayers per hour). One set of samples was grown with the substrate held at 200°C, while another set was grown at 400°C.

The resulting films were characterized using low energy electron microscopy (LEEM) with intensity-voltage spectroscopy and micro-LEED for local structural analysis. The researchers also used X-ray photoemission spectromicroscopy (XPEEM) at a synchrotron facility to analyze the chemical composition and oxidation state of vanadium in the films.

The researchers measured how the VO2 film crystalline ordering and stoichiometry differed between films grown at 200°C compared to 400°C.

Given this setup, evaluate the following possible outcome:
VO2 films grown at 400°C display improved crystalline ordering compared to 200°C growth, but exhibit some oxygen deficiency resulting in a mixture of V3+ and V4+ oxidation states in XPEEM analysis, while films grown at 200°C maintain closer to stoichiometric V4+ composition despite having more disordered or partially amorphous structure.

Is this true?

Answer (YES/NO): NO